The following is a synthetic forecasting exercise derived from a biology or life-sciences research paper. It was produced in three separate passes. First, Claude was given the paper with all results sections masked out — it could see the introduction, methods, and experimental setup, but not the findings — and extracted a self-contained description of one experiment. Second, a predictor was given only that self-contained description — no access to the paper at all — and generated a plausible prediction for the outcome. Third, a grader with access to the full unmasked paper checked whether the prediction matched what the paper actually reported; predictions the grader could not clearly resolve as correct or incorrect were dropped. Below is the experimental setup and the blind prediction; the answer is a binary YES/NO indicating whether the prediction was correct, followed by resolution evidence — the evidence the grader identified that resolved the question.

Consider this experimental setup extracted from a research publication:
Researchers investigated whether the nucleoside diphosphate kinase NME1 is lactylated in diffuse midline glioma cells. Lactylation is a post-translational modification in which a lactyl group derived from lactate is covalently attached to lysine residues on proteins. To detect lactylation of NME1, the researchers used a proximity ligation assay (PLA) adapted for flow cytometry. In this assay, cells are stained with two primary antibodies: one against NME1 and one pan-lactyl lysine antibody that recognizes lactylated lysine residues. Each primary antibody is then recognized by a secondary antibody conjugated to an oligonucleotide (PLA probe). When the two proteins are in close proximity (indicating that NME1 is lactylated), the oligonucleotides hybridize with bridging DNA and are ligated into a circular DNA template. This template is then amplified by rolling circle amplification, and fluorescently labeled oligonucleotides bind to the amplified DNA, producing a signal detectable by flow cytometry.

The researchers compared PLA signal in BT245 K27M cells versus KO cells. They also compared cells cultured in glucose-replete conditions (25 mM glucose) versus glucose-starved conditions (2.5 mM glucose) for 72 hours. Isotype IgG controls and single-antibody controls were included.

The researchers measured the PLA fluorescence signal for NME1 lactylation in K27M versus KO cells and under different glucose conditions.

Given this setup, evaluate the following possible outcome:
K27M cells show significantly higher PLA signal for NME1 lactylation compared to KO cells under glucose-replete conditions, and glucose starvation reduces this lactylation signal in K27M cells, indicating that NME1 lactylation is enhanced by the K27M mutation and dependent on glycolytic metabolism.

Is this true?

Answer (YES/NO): YES